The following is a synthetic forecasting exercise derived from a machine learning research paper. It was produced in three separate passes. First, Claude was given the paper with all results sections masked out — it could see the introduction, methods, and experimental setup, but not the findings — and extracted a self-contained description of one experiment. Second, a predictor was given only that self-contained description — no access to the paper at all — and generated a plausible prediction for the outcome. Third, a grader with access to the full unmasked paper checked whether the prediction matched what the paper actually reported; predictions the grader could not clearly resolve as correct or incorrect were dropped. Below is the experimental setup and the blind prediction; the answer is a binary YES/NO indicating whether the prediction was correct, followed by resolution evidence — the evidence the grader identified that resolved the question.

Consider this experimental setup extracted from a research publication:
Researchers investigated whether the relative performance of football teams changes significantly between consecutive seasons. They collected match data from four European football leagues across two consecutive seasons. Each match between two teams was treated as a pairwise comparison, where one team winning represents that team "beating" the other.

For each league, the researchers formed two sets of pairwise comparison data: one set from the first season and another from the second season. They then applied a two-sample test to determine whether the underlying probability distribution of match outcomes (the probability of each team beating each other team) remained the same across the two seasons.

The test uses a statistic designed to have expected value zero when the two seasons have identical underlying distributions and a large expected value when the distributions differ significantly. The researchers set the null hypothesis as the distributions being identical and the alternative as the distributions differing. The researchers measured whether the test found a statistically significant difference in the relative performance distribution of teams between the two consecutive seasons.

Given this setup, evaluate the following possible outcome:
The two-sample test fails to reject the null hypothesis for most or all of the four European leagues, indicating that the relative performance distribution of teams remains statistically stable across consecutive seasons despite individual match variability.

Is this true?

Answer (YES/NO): YES